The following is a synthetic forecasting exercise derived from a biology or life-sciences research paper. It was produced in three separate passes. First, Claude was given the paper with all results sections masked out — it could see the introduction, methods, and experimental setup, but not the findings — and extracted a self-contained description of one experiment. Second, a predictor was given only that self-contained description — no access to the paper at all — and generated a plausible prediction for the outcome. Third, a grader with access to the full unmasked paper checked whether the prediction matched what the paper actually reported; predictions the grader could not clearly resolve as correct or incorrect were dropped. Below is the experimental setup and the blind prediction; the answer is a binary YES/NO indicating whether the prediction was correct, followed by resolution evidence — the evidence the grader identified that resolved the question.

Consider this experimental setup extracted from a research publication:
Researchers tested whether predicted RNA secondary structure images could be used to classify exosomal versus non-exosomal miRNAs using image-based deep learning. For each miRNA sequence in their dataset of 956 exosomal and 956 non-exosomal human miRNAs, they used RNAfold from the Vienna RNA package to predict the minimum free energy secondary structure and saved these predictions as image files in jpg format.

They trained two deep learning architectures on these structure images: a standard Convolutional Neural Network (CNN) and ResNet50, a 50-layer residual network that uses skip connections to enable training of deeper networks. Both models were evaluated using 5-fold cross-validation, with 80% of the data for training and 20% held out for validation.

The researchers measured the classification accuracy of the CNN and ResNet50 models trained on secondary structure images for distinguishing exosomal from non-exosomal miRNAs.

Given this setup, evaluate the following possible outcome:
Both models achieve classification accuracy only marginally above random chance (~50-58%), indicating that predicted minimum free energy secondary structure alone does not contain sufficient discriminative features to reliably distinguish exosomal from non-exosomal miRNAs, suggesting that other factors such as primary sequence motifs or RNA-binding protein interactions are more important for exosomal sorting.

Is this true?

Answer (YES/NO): YES